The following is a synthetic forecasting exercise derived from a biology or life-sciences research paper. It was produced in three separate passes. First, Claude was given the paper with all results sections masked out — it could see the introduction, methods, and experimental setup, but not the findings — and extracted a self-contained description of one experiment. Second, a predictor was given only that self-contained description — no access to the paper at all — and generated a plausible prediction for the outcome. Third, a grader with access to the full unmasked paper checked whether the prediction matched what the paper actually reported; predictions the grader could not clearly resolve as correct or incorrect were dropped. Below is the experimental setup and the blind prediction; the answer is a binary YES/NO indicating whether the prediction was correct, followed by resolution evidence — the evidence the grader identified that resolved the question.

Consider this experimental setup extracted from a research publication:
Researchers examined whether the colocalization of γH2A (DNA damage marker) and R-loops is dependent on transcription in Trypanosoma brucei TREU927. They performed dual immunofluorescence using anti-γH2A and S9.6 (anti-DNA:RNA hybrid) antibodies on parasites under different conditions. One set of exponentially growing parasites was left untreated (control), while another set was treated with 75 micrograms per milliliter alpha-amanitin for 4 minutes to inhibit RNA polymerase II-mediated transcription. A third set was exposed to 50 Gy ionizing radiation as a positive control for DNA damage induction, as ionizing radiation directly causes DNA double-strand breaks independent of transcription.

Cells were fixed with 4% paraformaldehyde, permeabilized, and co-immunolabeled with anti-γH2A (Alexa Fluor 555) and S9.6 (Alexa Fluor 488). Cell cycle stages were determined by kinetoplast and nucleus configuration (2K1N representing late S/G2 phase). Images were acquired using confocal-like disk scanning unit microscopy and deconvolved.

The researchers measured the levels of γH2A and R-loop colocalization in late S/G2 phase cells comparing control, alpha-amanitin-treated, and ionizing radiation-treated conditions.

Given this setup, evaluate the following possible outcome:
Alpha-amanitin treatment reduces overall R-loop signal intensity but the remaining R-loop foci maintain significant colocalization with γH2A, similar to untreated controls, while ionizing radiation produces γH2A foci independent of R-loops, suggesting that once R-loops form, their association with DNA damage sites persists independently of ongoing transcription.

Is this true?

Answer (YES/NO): NO